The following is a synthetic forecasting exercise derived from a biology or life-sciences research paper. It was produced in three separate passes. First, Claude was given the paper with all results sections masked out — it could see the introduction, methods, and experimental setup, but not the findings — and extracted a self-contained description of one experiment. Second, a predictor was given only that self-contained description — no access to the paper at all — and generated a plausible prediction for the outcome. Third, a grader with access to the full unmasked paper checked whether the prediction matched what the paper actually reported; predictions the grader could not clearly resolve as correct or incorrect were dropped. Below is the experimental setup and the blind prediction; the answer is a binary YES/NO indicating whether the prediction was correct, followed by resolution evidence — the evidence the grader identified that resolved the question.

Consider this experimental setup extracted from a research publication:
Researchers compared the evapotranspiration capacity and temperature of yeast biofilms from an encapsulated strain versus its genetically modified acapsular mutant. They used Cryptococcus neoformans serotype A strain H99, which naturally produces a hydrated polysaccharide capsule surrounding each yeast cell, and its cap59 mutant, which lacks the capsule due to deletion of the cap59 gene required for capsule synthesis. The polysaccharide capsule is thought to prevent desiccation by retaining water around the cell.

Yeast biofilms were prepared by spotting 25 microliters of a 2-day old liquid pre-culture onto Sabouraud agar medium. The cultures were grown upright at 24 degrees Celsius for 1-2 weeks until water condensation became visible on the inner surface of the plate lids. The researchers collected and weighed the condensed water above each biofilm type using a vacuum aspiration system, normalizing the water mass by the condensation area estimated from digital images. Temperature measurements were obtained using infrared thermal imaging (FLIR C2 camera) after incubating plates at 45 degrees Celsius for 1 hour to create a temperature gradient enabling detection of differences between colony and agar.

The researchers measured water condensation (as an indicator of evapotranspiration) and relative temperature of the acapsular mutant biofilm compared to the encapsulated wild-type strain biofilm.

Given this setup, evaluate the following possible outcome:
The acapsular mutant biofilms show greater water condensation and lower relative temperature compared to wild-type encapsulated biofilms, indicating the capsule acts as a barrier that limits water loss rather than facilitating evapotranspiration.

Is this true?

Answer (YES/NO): YES